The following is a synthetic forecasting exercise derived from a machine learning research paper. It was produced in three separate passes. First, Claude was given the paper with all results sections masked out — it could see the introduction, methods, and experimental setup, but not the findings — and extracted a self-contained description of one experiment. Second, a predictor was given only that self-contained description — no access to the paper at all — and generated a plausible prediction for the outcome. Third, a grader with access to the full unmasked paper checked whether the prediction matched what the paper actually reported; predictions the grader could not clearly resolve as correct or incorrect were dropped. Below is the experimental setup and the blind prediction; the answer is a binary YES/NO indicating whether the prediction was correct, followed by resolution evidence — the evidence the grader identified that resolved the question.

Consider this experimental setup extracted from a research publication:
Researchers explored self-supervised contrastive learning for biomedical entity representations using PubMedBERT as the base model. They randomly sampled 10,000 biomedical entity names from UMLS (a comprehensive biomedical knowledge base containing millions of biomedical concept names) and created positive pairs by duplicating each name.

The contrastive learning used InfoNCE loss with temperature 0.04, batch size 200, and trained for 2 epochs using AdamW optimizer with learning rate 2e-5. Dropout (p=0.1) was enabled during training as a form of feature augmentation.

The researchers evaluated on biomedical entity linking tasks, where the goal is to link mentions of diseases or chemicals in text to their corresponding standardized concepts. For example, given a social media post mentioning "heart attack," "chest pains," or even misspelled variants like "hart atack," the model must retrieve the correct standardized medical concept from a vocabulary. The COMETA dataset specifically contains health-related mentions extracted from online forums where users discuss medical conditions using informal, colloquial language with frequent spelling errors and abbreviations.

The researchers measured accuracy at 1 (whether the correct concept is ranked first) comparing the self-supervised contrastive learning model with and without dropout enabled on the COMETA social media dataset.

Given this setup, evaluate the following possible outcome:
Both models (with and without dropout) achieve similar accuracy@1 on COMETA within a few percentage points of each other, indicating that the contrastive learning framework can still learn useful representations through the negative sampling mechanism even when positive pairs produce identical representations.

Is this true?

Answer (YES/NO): NO